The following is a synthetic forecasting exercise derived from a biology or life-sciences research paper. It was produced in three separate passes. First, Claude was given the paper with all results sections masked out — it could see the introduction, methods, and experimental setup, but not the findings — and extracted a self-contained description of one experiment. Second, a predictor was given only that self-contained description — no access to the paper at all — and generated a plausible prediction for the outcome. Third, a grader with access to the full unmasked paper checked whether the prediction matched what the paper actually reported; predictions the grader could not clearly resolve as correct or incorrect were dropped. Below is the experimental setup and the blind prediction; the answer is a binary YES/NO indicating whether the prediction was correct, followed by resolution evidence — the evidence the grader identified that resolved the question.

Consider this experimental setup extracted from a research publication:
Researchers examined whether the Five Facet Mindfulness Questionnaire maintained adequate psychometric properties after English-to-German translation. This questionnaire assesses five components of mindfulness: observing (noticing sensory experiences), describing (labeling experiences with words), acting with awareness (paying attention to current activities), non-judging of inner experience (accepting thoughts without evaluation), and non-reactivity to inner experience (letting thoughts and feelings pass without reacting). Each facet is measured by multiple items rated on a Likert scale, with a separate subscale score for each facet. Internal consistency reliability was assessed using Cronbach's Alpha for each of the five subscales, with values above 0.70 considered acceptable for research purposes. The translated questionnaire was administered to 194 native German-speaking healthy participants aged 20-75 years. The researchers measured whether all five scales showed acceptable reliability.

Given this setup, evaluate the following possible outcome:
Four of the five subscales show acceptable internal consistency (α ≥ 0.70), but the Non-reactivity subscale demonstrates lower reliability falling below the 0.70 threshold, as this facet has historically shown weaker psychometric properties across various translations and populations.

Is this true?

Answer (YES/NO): NO